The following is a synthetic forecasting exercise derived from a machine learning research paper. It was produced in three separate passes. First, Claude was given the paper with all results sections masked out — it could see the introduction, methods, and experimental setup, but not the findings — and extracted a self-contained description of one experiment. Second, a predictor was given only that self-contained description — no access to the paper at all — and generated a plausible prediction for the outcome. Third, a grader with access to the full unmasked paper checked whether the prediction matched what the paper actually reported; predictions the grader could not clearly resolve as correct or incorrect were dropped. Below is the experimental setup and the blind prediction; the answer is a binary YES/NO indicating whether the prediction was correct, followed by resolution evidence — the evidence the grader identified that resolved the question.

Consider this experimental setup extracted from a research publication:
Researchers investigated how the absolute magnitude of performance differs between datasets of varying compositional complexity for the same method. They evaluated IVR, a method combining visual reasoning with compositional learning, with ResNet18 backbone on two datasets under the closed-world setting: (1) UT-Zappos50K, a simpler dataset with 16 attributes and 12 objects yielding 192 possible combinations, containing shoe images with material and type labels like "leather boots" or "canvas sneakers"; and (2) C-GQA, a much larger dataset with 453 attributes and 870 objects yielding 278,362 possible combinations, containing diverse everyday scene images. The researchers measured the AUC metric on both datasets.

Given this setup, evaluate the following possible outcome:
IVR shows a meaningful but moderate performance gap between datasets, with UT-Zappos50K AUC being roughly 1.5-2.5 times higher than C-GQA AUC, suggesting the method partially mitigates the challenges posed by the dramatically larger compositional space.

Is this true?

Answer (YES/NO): NO